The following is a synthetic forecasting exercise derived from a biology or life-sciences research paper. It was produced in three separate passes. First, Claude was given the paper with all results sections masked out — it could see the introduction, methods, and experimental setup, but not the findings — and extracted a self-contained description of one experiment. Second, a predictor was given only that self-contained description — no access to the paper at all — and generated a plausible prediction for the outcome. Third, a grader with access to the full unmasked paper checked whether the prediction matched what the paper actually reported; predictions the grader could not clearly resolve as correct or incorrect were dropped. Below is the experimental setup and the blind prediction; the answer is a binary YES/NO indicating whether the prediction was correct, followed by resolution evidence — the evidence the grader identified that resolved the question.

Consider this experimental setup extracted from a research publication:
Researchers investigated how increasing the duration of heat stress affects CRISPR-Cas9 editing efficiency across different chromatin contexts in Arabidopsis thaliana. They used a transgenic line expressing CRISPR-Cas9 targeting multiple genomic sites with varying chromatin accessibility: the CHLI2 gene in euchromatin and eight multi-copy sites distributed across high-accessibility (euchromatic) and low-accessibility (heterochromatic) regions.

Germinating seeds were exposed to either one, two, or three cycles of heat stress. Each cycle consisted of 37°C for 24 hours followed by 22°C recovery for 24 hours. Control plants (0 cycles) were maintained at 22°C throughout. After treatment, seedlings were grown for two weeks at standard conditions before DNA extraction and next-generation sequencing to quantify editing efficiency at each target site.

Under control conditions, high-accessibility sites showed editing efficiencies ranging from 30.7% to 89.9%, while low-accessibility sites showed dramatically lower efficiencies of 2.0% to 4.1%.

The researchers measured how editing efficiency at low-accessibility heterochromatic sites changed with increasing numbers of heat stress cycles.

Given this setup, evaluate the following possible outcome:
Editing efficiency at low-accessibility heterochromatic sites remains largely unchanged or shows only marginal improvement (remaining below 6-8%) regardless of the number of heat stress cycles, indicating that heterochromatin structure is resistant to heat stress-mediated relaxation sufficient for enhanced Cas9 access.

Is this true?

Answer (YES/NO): NO